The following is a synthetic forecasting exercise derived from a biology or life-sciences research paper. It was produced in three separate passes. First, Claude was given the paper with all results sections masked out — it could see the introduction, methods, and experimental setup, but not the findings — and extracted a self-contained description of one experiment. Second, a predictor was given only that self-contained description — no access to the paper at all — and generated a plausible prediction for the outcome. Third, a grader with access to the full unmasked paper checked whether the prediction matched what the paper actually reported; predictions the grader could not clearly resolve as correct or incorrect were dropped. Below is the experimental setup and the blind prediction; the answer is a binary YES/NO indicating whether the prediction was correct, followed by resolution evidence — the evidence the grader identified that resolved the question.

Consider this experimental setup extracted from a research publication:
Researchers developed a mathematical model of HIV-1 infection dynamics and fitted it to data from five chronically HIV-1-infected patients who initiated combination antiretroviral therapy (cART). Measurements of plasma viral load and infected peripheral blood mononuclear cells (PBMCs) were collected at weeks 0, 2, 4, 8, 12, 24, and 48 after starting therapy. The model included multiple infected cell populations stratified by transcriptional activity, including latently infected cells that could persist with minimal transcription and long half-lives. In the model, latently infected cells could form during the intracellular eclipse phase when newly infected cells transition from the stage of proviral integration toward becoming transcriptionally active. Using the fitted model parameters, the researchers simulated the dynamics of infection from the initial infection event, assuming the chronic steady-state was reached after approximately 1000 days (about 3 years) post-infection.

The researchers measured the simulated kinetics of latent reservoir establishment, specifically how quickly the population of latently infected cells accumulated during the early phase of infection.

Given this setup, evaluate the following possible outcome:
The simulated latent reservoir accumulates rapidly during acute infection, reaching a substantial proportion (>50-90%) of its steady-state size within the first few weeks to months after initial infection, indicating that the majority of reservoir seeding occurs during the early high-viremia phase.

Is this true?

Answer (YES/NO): NO